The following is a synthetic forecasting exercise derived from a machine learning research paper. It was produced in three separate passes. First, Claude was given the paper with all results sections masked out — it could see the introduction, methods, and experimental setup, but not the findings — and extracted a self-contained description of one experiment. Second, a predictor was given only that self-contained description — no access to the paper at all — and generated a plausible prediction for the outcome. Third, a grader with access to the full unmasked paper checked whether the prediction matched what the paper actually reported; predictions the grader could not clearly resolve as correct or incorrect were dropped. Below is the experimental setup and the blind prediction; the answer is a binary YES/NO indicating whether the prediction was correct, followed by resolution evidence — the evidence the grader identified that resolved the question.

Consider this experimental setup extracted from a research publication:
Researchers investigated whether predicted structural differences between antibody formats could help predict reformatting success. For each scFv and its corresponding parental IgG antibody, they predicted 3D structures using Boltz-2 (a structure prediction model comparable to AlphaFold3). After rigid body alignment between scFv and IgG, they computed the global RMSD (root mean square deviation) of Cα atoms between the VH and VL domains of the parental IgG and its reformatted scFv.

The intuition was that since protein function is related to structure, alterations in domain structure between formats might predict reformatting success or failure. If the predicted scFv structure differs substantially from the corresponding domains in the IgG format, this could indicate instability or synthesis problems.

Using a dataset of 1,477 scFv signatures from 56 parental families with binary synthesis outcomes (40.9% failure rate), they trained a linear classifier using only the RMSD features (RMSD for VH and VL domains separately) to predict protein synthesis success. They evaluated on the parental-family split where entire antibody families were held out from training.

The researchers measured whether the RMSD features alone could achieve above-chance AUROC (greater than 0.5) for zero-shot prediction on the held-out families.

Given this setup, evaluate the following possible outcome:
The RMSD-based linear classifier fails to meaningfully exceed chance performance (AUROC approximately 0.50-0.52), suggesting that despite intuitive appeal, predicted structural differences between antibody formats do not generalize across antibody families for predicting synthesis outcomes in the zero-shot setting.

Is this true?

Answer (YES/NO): YES